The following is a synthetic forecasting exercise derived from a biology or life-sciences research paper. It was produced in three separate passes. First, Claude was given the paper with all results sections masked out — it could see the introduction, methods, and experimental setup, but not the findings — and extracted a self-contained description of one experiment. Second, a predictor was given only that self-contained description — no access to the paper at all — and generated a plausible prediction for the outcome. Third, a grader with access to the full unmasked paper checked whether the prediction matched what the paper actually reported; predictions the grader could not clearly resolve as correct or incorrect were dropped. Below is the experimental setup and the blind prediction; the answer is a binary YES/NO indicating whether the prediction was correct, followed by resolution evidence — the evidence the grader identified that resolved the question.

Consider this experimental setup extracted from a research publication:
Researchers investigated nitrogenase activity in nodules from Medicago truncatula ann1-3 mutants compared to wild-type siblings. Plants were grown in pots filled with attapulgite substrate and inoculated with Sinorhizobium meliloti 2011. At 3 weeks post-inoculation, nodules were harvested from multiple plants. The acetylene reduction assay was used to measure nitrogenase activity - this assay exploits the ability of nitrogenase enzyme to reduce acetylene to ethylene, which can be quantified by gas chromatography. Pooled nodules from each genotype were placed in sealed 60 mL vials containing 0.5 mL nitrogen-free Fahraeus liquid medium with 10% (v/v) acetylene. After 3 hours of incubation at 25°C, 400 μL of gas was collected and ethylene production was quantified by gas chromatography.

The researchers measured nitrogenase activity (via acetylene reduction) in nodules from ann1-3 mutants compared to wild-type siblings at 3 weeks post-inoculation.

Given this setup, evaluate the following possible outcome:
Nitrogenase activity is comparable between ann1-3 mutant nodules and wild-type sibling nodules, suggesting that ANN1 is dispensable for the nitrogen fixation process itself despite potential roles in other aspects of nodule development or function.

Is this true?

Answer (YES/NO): NO